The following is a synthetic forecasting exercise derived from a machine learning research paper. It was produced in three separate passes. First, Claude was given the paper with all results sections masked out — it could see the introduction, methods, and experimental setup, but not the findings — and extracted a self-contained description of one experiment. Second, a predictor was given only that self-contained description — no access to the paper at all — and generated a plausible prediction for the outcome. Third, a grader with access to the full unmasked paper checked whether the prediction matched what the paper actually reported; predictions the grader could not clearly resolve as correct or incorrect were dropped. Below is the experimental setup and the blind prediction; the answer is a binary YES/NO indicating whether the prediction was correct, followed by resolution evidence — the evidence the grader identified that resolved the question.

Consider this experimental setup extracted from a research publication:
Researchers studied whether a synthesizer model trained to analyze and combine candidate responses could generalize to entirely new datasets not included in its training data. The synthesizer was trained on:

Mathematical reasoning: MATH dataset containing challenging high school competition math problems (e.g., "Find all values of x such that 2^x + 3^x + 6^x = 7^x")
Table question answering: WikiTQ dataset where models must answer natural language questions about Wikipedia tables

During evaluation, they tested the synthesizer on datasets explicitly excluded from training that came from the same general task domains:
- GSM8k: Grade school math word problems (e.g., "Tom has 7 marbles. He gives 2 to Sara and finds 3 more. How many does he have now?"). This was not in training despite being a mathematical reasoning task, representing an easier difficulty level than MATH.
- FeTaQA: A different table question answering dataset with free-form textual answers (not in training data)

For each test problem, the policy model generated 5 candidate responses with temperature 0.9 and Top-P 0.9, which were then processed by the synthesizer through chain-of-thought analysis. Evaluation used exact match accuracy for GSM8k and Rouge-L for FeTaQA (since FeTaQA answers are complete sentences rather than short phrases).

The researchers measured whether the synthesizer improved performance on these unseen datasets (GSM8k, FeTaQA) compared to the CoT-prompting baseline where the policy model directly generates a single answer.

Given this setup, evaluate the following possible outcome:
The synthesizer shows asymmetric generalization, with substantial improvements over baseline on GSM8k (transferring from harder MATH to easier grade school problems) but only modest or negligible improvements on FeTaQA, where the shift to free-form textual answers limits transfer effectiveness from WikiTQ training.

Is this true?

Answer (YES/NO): NO